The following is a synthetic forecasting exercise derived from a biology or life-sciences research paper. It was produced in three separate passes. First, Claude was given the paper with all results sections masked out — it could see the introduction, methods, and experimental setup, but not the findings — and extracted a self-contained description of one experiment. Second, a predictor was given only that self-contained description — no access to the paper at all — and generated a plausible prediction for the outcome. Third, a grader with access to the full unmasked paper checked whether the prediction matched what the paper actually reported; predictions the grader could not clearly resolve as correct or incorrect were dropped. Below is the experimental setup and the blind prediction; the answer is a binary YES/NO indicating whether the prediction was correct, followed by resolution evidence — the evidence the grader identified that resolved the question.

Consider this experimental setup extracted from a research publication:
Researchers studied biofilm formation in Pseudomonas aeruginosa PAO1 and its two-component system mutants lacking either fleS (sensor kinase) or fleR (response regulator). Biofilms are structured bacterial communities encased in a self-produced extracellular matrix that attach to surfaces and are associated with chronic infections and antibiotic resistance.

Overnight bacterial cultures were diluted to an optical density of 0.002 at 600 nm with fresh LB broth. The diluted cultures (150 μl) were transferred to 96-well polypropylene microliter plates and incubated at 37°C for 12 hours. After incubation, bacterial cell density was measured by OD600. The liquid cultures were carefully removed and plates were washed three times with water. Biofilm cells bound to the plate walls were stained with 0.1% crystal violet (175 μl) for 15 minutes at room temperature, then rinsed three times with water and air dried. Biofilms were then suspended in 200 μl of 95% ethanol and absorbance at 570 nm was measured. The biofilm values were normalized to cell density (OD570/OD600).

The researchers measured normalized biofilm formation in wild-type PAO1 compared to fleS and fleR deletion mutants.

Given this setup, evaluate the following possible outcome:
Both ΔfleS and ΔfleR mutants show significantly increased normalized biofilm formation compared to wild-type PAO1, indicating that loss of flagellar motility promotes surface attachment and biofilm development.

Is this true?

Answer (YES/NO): NO